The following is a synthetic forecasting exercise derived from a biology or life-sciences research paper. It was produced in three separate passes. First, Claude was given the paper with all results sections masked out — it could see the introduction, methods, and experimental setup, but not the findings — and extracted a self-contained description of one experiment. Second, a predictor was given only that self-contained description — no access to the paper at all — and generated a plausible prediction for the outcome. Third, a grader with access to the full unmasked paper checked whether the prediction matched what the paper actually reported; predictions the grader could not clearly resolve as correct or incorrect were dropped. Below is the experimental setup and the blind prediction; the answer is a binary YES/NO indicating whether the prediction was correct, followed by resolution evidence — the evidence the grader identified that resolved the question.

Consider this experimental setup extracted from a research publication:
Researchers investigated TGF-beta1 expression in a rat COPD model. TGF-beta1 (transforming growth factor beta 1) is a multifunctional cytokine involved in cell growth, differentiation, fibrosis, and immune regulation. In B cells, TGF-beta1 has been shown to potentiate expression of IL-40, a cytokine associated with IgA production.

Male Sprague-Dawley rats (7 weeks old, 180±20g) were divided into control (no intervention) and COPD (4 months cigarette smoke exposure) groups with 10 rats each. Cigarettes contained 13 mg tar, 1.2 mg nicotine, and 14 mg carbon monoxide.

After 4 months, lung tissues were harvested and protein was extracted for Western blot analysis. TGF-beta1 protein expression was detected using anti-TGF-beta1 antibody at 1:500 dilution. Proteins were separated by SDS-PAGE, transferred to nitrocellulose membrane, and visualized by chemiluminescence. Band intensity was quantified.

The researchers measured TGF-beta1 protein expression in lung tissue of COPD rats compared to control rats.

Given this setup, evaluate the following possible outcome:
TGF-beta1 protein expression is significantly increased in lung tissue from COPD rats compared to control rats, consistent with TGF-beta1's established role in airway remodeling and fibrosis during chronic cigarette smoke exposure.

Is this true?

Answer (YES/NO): YES